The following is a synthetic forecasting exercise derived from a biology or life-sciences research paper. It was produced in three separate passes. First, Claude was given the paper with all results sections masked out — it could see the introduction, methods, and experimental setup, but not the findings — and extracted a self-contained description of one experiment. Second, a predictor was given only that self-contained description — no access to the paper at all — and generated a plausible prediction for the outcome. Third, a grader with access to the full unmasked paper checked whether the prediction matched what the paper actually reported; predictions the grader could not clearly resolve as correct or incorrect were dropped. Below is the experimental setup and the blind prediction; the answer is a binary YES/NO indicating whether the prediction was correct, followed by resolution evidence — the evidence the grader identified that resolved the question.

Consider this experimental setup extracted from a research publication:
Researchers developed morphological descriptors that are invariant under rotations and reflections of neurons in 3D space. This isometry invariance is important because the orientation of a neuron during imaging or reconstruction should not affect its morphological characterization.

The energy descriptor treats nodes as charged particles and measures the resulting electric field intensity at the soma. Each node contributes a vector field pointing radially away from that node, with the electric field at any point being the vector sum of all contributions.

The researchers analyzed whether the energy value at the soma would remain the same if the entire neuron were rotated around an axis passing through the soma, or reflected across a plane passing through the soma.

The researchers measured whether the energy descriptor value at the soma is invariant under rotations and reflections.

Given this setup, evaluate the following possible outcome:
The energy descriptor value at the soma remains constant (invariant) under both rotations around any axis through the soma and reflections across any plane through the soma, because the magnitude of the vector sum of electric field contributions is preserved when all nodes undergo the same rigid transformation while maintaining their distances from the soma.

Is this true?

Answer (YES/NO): YES